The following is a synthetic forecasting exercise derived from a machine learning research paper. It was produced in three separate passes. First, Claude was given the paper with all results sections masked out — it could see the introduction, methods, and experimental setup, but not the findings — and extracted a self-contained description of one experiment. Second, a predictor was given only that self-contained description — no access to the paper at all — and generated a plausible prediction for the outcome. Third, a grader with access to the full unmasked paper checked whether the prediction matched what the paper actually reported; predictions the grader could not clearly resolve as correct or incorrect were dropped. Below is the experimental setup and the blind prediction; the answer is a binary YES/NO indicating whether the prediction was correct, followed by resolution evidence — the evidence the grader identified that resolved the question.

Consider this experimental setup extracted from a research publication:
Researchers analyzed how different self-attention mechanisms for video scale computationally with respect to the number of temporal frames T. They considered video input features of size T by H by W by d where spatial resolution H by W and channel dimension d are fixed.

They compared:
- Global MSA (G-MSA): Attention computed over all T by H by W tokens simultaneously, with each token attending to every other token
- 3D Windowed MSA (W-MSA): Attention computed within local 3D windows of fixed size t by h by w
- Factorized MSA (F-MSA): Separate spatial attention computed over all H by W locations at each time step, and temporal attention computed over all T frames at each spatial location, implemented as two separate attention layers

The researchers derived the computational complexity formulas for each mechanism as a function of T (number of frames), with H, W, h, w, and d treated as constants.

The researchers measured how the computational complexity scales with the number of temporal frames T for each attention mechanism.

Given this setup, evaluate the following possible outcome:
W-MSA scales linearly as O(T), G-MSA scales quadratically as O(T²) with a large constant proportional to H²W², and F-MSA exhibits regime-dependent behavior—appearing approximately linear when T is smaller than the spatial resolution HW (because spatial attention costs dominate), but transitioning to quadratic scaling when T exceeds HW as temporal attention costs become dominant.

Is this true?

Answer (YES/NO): NO